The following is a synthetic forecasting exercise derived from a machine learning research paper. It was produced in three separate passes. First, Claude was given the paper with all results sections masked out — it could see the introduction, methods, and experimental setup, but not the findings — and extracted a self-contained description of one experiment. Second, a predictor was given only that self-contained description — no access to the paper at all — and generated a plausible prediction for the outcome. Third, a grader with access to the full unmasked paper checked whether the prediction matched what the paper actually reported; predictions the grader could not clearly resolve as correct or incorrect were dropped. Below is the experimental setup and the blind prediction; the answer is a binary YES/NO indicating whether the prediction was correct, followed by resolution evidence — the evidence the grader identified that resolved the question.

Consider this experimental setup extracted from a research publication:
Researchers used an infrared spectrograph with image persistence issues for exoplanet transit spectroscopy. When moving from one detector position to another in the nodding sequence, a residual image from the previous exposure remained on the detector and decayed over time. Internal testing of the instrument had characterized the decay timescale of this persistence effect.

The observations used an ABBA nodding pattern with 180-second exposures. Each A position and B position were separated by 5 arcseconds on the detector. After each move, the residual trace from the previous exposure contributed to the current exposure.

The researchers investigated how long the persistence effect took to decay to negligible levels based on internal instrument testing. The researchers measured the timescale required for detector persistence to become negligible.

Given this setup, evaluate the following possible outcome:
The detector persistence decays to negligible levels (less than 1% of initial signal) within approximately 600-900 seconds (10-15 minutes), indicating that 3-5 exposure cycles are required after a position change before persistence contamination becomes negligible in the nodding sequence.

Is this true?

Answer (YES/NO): NO